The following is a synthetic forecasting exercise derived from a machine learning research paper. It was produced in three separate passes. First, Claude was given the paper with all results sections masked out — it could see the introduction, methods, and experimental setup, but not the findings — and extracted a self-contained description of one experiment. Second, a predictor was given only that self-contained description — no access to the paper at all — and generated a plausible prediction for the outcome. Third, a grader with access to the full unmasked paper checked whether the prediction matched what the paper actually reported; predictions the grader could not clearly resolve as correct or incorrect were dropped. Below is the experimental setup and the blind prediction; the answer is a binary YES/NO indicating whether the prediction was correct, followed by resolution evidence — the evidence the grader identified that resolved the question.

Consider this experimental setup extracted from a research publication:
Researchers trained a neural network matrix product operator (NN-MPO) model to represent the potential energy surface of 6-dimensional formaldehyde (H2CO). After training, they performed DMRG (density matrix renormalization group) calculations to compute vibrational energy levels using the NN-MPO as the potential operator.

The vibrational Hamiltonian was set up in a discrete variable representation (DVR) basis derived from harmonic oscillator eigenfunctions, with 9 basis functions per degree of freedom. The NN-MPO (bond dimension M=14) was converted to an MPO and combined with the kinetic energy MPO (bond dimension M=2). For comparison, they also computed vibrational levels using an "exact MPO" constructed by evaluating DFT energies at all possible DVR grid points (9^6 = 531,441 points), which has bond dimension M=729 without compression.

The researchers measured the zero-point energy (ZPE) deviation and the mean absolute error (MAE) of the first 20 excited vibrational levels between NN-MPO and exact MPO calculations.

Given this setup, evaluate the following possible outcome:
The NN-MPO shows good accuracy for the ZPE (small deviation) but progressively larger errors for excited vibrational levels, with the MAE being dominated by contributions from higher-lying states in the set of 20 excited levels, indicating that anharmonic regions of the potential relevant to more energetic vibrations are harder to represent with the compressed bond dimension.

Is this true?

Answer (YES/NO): NO